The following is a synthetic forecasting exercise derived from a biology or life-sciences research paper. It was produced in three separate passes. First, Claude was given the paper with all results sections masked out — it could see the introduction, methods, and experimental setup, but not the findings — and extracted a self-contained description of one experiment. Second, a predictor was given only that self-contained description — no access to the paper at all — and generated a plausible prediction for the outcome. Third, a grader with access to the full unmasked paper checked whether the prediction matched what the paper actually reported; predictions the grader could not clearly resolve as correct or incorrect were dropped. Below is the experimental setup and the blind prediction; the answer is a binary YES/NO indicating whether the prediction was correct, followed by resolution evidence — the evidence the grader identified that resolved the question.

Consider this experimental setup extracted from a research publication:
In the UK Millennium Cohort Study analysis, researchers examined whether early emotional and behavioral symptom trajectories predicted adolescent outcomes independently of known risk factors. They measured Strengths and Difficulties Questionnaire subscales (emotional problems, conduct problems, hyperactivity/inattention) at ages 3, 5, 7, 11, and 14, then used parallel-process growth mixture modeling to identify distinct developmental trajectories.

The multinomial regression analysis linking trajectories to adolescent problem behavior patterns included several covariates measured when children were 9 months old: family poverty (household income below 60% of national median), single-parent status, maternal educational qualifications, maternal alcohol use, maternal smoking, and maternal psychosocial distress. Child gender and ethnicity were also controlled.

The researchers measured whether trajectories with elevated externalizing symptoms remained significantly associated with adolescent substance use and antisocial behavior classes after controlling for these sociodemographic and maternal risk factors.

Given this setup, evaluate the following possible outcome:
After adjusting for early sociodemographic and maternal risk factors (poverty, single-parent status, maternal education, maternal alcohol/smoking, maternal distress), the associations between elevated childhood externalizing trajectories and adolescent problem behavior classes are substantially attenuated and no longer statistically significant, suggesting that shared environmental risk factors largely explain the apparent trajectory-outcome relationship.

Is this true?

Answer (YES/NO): NO